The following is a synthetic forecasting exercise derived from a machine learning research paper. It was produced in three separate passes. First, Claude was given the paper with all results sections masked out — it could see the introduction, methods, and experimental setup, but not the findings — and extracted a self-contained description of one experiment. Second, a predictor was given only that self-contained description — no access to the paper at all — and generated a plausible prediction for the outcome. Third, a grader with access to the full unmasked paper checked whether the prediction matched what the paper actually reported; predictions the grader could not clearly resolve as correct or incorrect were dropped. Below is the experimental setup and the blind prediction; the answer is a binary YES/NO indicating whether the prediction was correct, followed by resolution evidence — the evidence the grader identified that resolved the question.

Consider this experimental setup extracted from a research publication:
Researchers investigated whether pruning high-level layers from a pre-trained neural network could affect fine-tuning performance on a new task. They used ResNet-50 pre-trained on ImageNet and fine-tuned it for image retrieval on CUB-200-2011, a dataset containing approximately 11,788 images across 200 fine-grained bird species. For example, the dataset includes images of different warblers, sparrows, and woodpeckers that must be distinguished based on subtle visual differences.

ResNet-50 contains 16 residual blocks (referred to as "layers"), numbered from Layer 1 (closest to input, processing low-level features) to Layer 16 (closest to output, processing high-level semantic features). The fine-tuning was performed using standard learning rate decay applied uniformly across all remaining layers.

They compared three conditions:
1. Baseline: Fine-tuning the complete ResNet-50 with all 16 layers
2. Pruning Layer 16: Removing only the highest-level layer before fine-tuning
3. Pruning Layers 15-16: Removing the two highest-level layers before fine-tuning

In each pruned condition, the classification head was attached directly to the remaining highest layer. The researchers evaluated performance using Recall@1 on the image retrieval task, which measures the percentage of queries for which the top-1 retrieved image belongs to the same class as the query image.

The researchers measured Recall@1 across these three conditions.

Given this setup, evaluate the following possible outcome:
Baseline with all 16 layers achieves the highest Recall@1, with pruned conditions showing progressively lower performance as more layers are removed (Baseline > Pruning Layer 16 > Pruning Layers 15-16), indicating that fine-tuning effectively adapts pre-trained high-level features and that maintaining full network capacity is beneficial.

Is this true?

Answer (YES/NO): NO